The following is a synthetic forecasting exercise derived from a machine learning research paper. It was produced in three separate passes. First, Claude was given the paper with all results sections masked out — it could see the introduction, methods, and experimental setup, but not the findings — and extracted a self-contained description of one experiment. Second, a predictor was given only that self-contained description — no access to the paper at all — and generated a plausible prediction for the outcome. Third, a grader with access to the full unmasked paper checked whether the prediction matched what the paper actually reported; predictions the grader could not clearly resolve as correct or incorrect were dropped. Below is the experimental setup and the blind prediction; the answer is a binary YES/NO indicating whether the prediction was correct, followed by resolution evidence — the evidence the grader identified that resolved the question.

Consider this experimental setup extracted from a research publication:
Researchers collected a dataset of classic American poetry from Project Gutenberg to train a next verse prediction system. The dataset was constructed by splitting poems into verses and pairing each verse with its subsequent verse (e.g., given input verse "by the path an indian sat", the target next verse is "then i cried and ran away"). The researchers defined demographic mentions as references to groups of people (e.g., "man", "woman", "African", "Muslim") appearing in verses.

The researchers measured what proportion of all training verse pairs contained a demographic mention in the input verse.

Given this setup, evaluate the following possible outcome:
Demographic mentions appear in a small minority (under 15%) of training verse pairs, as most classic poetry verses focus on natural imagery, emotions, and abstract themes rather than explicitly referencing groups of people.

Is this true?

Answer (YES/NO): YES